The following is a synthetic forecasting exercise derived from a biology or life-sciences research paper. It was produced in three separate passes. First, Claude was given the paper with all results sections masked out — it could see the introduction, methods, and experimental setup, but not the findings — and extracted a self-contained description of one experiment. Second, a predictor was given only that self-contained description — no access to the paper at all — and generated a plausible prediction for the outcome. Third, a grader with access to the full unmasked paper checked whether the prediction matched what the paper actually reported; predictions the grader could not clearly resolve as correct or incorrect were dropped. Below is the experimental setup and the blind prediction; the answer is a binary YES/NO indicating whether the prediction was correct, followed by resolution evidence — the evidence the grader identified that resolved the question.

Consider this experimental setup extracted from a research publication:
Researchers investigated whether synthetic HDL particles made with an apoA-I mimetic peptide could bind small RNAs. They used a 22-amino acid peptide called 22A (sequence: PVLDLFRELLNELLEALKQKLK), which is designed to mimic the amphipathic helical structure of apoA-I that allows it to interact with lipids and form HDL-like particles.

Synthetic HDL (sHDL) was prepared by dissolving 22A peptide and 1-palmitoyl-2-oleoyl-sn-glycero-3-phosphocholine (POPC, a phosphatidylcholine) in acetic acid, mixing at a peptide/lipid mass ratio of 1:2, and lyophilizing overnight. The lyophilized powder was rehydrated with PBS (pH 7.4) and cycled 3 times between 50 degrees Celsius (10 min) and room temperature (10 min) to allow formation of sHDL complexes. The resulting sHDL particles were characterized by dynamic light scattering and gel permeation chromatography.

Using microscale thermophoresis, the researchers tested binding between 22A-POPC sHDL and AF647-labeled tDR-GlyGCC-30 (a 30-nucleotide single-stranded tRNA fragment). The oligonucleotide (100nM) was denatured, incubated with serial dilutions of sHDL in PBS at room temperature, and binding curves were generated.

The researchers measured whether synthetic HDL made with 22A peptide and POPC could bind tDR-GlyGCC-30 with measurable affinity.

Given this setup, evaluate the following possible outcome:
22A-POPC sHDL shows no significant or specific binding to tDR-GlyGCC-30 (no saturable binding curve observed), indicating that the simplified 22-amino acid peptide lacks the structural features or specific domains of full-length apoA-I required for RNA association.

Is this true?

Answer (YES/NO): YES